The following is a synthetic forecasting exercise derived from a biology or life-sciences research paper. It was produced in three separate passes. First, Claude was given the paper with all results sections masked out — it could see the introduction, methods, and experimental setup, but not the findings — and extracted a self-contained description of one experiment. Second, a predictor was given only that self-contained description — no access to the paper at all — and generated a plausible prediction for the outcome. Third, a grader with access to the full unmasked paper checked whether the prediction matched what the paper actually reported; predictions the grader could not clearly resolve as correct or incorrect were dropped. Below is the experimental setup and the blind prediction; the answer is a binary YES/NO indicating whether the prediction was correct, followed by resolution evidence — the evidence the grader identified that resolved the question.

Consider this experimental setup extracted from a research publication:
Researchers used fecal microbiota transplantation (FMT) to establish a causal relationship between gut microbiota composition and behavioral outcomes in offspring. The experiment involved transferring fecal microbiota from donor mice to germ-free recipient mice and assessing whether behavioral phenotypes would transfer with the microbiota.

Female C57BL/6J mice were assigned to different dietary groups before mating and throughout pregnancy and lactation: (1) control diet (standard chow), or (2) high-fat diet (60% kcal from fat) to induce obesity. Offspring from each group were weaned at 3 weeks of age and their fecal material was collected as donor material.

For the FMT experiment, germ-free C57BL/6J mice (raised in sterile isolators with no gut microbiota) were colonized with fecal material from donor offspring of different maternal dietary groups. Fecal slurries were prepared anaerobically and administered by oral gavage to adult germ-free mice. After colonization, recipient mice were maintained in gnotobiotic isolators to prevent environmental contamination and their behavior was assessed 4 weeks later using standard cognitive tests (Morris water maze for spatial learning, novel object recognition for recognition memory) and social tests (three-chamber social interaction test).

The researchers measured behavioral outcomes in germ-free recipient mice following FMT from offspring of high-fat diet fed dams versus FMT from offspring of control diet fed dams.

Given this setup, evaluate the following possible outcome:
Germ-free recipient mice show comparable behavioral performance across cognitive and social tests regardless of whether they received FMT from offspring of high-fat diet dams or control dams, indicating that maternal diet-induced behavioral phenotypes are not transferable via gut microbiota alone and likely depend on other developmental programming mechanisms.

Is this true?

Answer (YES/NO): NO